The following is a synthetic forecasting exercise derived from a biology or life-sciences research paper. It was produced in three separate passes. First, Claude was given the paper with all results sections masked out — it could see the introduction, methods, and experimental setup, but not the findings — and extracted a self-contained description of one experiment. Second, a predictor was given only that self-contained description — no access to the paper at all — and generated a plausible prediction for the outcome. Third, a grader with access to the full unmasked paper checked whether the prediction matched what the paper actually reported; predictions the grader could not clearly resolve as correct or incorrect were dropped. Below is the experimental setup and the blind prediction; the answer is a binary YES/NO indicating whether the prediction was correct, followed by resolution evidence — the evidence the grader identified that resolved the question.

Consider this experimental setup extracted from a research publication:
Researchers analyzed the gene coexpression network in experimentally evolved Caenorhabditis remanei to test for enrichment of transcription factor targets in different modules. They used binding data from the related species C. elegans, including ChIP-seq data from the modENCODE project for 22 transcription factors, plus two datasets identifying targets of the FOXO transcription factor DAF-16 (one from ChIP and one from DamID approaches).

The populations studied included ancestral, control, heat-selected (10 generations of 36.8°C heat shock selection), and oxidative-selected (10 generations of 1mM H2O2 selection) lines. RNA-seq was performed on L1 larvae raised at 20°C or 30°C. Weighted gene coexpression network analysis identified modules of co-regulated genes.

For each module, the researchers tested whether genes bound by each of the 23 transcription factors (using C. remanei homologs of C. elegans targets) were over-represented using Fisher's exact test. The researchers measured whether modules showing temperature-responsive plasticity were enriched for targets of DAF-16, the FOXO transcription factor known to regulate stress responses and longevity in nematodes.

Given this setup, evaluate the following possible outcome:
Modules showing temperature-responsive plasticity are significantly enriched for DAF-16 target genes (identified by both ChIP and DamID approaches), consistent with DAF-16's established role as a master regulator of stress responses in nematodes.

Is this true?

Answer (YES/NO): NO